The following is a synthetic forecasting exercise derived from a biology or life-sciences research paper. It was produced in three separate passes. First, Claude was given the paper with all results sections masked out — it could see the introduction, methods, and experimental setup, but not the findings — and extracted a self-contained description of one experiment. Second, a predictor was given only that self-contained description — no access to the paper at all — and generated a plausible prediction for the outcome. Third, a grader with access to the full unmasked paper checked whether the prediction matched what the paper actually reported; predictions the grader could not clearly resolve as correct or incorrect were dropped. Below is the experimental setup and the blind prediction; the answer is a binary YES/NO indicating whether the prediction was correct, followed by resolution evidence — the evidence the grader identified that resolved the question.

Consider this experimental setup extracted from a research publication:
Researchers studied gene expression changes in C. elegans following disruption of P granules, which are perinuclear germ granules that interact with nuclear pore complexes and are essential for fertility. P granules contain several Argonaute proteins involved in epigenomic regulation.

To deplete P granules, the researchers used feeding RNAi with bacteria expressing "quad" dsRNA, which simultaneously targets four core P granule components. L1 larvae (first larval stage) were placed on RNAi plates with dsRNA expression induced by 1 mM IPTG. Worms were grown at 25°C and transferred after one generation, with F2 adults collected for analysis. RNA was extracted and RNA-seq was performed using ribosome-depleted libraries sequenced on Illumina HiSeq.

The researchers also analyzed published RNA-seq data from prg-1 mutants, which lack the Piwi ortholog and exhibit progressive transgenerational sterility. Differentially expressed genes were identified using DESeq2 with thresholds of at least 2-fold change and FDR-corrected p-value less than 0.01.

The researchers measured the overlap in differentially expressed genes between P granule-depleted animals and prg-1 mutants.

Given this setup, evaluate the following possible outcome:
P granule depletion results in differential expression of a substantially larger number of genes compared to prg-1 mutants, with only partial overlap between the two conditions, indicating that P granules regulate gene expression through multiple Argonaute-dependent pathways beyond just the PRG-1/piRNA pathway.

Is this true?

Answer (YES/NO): NO